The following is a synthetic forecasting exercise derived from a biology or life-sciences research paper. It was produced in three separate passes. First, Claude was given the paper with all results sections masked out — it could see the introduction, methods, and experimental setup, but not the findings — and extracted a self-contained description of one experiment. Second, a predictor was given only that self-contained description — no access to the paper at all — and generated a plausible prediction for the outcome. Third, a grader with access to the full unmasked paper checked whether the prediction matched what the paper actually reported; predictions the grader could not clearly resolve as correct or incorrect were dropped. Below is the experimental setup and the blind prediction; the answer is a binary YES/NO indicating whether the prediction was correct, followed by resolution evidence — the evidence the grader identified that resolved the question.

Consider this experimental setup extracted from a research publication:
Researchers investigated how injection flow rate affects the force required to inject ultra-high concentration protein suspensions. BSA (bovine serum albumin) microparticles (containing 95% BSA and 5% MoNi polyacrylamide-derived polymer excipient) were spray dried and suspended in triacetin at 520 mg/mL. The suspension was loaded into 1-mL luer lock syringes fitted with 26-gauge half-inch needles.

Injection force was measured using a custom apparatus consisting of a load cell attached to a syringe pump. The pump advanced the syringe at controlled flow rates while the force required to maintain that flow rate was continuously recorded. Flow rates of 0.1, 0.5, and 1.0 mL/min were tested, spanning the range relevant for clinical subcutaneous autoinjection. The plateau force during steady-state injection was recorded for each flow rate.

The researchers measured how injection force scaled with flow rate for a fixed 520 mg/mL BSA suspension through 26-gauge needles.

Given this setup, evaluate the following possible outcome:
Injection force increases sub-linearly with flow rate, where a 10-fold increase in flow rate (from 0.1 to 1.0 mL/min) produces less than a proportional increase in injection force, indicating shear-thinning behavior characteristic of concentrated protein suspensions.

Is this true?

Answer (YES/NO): NO